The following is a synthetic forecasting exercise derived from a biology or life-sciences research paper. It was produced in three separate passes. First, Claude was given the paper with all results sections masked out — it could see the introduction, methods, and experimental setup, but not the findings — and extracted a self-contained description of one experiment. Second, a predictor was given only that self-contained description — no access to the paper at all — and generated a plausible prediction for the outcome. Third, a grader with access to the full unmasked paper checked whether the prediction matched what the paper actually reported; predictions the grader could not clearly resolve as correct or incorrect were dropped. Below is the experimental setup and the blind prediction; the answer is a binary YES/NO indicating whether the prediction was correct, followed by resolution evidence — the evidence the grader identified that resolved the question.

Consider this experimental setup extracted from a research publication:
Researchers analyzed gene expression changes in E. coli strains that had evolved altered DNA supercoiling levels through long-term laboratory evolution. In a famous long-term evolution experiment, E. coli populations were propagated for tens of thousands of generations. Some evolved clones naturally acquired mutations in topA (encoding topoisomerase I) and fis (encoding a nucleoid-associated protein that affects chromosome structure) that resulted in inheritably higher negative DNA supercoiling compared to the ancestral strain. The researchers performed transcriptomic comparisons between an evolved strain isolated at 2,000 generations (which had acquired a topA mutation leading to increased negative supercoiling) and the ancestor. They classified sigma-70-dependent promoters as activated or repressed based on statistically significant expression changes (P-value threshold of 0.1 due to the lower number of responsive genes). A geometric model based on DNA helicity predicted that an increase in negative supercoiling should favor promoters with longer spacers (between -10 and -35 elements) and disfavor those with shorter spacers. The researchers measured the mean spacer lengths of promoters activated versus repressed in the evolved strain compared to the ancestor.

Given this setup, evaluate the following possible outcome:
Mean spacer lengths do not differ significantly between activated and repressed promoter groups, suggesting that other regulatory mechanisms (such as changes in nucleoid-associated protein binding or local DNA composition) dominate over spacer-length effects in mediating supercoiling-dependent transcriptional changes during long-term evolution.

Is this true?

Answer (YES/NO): NO